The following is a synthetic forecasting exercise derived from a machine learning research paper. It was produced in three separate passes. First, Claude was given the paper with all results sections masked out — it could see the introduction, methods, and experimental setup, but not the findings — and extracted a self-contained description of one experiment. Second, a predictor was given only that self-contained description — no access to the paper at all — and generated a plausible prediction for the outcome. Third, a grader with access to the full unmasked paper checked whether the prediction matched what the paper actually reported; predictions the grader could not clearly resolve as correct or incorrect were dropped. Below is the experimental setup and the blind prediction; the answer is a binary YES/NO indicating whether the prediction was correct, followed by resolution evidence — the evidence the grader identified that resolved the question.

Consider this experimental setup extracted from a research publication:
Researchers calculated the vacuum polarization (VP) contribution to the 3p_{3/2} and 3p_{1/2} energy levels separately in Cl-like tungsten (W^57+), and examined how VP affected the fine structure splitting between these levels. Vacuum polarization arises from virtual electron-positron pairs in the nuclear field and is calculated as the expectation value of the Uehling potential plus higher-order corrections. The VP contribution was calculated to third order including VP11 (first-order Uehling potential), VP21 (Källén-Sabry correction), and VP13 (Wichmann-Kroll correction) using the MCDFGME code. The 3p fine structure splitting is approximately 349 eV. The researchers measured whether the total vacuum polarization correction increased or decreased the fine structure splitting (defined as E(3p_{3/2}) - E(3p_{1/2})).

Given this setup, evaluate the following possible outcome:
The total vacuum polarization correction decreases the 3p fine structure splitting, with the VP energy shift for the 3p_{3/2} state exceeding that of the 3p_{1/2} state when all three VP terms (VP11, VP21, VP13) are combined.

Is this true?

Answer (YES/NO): YES